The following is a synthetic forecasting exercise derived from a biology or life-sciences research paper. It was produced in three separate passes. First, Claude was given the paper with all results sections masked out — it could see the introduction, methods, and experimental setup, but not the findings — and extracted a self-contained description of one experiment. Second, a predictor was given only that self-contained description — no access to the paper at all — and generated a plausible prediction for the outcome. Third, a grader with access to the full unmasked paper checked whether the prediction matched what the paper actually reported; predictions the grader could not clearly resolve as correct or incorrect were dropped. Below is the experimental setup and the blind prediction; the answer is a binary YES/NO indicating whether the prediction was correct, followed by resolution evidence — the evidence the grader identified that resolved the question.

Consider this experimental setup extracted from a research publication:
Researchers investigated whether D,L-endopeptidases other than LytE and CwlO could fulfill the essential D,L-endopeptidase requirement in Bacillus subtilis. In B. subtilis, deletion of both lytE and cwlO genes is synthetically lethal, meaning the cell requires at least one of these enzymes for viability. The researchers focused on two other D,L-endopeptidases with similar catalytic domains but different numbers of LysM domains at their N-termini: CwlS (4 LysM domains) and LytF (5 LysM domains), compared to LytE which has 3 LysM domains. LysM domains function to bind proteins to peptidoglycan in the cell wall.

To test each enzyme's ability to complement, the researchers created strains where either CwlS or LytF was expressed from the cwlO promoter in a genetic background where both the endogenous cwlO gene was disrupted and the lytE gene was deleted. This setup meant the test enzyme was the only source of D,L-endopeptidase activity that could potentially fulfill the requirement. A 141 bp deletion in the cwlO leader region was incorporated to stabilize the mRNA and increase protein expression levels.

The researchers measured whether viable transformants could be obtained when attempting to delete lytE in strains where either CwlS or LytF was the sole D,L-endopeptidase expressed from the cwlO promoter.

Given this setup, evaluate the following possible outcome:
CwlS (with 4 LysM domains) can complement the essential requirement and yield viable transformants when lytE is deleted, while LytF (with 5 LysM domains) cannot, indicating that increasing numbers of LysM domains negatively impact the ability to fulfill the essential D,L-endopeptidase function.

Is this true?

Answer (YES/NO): NO